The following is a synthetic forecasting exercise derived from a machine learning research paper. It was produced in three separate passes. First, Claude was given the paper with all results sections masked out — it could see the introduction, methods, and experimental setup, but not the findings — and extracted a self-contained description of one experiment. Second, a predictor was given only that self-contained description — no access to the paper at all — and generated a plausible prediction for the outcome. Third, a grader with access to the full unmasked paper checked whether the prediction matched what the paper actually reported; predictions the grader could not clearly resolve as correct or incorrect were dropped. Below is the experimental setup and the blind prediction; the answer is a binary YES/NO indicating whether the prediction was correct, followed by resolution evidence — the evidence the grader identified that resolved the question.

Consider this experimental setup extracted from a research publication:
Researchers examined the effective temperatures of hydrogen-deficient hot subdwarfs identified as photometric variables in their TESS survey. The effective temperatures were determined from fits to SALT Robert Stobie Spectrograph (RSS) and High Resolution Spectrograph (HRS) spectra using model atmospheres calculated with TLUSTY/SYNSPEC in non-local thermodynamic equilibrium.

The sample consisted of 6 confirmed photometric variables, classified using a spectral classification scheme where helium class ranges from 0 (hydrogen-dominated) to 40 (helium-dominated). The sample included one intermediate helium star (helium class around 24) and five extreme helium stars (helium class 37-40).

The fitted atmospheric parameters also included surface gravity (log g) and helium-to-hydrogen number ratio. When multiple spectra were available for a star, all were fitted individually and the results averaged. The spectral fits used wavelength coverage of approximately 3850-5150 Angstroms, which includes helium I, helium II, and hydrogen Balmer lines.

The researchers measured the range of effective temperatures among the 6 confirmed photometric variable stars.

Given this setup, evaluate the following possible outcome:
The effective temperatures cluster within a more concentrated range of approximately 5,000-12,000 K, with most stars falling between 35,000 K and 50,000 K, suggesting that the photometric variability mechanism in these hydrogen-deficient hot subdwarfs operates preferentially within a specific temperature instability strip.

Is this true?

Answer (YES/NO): NO